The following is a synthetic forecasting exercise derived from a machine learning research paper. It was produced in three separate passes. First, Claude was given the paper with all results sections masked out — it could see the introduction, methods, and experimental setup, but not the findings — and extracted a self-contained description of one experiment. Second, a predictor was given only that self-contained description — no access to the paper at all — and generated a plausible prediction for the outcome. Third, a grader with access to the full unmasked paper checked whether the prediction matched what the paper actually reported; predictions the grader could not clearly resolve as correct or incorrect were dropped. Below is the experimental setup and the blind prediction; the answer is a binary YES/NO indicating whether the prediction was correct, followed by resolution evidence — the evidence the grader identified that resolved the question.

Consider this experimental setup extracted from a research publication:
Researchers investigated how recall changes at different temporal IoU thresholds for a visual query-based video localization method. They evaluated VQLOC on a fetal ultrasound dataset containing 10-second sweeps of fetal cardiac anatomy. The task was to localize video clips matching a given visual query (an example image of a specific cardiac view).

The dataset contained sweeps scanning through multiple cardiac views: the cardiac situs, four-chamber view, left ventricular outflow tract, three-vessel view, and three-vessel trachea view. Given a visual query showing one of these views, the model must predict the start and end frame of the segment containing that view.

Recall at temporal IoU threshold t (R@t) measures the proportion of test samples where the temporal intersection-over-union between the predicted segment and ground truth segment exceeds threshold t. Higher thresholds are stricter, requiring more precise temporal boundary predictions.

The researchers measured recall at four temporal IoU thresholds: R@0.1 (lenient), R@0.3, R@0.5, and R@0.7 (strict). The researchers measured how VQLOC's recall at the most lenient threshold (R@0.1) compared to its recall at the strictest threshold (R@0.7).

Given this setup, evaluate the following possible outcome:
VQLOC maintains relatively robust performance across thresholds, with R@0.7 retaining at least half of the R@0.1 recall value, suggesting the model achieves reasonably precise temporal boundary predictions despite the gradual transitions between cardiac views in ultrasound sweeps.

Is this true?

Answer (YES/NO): NO